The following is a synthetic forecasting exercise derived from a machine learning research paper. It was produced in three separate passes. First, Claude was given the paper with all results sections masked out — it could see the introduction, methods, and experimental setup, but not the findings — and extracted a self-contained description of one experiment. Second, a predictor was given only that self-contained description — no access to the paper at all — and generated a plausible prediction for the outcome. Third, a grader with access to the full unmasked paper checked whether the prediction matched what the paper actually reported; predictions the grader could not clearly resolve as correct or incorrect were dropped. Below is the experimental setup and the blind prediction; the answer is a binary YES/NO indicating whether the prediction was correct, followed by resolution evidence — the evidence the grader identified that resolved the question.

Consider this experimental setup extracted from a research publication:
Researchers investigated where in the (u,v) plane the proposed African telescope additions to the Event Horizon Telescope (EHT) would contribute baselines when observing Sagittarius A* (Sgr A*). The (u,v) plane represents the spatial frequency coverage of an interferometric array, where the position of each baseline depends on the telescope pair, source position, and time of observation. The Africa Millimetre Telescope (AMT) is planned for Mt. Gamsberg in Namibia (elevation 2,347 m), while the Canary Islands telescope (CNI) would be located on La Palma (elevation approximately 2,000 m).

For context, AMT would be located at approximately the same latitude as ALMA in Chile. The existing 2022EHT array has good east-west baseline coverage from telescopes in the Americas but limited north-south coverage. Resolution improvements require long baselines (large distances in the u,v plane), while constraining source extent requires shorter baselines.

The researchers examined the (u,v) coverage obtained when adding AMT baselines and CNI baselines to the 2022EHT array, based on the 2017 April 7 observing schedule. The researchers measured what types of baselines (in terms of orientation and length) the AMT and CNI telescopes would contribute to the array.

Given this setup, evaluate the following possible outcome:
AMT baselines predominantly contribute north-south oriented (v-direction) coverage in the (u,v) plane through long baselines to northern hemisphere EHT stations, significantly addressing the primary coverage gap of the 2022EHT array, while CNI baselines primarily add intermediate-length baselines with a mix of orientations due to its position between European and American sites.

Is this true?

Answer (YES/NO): NO